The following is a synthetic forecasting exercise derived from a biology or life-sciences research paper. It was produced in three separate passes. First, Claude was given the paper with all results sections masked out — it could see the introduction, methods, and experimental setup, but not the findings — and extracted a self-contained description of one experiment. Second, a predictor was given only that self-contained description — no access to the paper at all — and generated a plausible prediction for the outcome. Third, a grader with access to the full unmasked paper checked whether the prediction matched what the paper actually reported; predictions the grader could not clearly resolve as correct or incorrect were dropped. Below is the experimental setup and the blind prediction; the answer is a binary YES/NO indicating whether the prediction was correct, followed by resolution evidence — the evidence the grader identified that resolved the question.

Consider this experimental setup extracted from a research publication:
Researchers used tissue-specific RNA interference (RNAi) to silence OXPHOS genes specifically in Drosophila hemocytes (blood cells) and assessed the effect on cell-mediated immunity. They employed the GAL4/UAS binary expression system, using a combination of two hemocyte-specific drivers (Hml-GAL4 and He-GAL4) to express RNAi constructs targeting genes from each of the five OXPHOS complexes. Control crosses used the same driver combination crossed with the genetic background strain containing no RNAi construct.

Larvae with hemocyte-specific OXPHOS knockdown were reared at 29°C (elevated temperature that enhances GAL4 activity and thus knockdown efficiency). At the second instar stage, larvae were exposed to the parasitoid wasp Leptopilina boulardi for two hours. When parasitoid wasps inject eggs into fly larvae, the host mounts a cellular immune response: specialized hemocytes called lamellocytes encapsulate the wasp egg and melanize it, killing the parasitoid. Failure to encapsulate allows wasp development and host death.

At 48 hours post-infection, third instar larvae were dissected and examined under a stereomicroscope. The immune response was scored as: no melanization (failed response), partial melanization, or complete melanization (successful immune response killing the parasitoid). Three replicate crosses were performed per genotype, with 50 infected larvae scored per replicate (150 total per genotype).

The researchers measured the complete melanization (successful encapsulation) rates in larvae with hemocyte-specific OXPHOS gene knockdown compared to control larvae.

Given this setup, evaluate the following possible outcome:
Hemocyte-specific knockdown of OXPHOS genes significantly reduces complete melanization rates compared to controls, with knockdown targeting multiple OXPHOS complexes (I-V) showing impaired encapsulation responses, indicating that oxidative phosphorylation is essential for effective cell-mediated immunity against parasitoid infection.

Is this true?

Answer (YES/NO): NO